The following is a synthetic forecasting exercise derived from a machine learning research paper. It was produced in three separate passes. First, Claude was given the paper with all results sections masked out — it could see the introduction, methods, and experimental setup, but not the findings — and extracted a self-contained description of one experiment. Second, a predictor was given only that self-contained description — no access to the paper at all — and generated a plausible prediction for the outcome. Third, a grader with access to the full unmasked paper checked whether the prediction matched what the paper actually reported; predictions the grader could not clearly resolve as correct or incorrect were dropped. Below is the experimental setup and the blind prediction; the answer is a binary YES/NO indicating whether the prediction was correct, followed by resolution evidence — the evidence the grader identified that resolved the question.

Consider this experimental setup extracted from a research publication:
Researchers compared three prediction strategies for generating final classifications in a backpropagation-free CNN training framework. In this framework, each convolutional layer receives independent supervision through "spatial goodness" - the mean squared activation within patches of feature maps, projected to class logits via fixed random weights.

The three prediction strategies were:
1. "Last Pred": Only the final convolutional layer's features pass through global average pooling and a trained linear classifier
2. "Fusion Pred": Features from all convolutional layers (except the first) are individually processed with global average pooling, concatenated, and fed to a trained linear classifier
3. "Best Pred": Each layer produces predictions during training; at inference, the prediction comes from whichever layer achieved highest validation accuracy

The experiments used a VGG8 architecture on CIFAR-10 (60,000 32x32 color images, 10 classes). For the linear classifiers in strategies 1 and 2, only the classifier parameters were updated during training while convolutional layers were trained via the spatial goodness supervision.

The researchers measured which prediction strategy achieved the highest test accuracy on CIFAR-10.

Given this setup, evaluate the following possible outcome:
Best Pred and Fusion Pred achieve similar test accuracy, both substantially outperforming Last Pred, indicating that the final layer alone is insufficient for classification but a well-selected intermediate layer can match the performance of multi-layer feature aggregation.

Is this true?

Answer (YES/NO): NO